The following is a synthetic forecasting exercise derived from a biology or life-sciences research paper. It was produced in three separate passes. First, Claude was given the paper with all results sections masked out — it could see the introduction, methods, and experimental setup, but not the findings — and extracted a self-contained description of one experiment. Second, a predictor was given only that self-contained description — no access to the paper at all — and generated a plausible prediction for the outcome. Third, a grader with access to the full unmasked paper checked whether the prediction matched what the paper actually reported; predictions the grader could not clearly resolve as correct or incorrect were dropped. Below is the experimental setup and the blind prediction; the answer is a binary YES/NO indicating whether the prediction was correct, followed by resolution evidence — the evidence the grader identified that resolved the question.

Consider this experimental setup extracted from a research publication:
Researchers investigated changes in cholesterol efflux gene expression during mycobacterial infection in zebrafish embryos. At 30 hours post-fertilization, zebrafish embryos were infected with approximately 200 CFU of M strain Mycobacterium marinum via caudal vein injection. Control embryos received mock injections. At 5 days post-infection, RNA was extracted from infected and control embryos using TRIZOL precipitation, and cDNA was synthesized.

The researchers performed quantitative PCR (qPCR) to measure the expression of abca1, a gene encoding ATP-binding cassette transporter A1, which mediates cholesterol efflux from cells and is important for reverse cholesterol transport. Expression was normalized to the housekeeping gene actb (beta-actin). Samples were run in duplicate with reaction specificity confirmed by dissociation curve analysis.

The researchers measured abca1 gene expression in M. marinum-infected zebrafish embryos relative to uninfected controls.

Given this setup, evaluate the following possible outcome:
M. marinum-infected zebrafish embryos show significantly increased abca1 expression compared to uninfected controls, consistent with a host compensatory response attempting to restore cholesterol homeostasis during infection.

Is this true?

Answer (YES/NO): YES